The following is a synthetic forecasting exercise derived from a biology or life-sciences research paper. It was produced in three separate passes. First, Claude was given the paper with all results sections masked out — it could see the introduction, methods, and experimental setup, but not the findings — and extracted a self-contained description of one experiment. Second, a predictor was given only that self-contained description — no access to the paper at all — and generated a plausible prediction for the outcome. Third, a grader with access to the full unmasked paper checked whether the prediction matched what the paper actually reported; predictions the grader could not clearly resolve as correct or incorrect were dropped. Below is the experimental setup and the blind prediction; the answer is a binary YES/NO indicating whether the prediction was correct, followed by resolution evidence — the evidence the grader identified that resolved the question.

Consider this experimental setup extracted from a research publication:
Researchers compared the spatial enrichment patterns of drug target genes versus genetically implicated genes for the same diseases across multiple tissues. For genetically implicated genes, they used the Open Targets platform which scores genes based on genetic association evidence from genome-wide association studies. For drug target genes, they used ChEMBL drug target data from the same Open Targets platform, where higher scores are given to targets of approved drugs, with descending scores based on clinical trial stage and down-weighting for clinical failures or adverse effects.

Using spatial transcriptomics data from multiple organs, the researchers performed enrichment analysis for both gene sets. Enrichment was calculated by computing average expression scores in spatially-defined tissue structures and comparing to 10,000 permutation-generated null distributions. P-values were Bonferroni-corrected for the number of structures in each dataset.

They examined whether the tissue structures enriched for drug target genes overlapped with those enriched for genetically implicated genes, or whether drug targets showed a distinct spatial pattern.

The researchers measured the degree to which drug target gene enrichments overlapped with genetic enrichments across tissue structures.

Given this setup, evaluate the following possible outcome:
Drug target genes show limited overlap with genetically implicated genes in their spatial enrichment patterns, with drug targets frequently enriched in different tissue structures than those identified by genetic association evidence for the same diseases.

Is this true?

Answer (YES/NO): NO